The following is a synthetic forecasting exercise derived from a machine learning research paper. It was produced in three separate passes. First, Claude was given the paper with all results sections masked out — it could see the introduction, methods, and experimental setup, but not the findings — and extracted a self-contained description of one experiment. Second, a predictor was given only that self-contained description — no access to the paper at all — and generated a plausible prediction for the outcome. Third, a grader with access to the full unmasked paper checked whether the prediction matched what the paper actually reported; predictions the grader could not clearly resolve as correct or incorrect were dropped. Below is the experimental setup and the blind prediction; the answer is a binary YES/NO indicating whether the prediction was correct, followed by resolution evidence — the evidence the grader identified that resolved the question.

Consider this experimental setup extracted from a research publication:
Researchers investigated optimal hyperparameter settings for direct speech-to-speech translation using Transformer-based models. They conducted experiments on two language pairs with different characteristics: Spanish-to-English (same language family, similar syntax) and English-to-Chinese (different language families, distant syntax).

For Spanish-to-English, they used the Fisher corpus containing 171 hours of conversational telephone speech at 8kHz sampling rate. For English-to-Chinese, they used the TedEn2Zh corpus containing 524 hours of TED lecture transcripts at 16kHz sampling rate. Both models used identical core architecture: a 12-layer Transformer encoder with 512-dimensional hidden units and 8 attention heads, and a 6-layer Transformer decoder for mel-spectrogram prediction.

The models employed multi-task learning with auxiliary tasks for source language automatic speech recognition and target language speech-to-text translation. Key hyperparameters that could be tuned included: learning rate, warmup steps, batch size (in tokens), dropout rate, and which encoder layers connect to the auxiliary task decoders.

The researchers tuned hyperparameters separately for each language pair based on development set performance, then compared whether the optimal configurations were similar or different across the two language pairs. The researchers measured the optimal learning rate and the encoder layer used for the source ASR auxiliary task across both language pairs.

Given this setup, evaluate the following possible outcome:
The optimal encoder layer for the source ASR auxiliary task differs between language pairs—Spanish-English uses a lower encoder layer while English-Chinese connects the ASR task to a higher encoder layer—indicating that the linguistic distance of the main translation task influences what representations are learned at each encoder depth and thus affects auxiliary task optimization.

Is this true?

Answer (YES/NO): NO